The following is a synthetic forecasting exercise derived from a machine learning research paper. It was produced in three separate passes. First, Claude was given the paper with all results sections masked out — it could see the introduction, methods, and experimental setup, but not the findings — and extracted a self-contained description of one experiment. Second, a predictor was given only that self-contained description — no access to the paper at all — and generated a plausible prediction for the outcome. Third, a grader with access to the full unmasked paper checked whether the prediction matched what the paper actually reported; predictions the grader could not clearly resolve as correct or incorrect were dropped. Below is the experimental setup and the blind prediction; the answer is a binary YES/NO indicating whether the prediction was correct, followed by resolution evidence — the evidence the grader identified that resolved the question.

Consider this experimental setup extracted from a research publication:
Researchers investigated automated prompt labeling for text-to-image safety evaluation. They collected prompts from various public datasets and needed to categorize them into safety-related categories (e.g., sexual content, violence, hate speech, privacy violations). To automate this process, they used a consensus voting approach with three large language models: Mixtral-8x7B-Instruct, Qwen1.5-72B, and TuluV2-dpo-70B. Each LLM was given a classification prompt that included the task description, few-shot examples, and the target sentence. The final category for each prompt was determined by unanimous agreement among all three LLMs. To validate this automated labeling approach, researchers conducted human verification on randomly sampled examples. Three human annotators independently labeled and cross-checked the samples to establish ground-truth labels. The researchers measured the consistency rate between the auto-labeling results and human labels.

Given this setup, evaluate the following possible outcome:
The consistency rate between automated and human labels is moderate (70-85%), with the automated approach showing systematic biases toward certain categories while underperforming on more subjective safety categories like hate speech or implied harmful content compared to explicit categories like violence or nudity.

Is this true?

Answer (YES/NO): NO